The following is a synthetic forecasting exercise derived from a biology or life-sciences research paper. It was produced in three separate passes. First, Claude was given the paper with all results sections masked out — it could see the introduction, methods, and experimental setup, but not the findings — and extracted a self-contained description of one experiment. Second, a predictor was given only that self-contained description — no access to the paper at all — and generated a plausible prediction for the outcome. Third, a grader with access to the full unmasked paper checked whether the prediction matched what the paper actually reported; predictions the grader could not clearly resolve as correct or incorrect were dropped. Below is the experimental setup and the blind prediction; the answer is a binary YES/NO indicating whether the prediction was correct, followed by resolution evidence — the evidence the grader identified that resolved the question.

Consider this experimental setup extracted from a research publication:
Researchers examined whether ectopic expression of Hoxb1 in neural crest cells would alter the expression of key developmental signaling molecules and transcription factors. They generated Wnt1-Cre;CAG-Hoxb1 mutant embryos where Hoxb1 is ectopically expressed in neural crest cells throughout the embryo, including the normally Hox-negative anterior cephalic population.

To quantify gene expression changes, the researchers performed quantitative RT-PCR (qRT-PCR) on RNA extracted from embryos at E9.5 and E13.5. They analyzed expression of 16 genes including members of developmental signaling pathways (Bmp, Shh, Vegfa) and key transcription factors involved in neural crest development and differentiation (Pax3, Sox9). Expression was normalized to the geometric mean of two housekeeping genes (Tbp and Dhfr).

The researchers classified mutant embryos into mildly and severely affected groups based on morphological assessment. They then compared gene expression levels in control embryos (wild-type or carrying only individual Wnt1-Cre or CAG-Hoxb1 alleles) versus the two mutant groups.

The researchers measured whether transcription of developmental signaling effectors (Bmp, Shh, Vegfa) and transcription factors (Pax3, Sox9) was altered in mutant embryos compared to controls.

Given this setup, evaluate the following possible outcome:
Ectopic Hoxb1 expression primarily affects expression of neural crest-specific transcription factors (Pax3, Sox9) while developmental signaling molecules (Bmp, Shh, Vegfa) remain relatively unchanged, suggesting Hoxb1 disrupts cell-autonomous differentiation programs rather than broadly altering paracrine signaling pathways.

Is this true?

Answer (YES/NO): NO